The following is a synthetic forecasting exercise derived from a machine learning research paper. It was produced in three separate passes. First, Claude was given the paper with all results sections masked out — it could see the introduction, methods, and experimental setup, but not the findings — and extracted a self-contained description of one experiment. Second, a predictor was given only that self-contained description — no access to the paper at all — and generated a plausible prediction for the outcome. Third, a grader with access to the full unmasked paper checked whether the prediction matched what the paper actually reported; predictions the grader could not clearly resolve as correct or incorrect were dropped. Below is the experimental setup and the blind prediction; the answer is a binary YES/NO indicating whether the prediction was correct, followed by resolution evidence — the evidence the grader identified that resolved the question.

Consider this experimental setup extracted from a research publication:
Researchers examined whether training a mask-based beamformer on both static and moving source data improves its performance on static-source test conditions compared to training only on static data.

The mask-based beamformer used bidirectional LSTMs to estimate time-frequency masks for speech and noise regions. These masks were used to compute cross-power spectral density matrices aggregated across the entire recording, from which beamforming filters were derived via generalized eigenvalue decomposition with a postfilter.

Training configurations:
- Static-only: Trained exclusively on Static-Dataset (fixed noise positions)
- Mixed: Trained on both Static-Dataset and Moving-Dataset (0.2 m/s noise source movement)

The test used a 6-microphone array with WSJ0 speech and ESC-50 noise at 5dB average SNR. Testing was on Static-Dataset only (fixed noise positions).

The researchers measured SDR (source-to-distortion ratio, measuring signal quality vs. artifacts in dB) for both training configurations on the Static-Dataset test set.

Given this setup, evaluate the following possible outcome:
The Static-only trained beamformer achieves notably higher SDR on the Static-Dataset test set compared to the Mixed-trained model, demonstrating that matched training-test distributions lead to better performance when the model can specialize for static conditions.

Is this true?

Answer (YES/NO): YES